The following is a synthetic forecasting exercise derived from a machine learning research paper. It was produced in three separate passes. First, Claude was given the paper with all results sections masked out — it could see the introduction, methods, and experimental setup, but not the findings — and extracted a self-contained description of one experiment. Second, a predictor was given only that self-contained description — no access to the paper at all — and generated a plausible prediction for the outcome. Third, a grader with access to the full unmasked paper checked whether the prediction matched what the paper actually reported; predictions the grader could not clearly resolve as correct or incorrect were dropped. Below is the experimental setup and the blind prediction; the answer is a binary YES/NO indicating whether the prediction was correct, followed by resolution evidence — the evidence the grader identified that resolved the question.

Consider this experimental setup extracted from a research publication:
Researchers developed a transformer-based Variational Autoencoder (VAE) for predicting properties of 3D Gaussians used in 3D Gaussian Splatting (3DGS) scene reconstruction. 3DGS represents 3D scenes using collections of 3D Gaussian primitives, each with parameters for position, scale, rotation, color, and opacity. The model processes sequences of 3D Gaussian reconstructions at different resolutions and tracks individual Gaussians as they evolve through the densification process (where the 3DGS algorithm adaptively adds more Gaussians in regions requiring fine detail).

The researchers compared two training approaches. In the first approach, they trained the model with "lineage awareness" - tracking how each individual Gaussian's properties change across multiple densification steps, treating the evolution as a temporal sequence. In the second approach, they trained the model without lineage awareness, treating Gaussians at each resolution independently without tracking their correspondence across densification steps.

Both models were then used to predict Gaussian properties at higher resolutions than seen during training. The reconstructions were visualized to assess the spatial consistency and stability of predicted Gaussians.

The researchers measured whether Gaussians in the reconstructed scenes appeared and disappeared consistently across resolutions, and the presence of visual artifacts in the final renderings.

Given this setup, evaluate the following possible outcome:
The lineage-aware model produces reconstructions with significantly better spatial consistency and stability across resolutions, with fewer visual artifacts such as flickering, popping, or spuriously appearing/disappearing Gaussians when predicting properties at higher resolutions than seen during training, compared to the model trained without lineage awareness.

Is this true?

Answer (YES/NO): YES